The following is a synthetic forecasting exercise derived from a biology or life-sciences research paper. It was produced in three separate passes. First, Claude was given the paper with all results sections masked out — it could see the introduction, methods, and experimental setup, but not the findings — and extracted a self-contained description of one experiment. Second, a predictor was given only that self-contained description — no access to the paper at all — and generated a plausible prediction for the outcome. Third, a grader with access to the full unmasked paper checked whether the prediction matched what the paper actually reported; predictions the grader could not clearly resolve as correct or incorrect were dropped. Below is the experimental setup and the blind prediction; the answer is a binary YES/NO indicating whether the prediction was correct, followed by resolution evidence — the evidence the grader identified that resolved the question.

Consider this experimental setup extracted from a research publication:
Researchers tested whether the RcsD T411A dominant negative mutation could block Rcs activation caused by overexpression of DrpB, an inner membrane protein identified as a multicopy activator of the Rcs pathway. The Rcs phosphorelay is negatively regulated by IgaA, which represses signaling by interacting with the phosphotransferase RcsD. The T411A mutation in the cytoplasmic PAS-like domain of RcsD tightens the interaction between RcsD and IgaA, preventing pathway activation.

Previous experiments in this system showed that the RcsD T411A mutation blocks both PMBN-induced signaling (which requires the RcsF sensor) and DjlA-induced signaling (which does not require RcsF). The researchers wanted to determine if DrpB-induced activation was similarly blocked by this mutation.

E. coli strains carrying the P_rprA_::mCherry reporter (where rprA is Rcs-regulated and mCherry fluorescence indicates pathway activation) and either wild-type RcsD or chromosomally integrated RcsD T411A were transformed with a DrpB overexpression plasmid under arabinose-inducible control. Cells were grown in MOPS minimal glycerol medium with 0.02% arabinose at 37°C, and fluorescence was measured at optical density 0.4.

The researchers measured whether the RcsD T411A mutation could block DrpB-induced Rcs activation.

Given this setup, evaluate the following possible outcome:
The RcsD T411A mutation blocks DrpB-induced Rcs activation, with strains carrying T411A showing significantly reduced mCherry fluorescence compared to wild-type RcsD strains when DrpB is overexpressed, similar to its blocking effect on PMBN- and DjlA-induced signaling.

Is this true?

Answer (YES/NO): NO